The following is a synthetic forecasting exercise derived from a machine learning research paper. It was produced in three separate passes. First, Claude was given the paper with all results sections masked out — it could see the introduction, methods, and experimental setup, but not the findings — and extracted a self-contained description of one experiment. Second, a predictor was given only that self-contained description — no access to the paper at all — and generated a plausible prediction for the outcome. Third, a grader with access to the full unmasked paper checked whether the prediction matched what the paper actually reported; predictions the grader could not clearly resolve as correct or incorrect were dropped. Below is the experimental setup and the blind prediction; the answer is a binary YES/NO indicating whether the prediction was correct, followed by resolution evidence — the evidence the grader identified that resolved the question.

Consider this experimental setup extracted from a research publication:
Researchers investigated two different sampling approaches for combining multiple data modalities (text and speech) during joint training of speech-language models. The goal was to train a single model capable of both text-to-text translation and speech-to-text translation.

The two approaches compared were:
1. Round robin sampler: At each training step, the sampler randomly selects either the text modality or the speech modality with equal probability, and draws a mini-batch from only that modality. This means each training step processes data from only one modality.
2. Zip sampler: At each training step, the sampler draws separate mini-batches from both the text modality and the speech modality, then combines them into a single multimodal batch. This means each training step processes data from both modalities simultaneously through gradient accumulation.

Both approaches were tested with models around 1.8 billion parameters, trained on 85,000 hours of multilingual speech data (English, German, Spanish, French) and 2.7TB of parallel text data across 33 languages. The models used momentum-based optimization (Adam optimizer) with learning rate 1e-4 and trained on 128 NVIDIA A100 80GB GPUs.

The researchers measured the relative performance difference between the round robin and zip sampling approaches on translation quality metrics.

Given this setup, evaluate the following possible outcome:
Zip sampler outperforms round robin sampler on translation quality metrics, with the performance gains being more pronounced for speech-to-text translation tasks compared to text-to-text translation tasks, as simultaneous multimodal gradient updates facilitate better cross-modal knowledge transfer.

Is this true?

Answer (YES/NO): NO